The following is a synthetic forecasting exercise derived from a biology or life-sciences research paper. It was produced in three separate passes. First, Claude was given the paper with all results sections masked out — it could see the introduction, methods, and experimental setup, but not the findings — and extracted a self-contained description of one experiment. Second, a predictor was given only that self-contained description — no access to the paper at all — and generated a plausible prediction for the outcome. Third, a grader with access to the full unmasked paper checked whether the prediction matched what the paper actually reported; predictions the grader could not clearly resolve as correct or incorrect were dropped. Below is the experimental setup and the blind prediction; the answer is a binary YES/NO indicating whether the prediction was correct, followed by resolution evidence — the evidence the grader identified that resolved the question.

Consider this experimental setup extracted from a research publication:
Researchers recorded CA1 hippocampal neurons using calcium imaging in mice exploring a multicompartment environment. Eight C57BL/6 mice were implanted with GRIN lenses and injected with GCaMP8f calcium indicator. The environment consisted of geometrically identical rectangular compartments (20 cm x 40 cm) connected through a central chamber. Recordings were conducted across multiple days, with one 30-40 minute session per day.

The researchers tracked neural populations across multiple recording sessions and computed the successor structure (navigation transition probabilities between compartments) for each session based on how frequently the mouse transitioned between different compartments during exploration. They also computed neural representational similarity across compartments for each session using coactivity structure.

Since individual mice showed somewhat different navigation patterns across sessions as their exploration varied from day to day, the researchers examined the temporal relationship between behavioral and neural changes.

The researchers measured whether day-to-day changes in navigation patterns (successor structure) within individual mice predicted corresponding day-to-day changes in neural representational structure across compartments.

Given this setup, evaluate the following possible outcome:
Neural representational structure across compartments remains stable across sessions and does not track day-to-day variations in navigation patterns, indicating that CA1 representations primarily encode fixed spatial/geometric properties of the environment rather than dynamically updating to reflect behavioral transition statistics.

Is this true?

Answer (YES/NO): NO